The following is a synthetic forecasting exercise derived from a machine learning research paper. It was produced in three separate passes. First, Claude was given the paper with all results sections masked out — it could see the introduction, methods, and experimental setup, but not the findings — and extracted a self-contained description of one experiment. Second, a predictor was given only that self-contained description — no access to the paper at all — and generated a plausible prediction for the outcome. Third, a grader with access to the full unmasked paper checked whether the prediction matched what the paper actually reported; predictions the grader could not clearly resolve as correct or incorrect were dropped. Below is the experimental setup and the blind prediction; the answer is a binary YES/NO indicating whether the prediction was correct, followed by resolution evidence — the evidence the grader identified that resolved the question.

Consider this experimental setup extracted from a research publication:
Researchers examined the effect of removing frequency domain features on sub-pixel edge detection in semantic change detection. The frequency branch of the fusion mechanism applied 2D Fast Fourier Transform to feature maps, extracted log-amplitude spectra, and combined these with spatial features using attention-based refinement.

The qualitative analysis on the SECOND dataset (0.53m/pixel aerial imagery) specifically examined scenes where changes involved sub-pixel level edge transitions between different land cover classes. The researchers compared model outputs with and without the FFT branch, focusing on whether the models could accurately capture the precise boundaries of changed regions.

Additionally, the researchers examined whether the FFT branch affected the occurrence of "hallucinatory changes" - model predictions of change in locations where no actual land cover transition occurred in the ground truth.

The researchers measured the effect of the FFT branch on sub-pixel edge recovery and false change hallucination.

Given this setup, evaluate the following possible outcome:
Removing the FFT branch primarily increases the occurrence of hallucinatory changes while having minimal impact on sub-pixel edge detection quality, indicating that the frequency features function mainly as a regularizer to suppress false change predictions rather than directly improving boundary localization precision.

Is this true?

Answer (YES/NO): NO